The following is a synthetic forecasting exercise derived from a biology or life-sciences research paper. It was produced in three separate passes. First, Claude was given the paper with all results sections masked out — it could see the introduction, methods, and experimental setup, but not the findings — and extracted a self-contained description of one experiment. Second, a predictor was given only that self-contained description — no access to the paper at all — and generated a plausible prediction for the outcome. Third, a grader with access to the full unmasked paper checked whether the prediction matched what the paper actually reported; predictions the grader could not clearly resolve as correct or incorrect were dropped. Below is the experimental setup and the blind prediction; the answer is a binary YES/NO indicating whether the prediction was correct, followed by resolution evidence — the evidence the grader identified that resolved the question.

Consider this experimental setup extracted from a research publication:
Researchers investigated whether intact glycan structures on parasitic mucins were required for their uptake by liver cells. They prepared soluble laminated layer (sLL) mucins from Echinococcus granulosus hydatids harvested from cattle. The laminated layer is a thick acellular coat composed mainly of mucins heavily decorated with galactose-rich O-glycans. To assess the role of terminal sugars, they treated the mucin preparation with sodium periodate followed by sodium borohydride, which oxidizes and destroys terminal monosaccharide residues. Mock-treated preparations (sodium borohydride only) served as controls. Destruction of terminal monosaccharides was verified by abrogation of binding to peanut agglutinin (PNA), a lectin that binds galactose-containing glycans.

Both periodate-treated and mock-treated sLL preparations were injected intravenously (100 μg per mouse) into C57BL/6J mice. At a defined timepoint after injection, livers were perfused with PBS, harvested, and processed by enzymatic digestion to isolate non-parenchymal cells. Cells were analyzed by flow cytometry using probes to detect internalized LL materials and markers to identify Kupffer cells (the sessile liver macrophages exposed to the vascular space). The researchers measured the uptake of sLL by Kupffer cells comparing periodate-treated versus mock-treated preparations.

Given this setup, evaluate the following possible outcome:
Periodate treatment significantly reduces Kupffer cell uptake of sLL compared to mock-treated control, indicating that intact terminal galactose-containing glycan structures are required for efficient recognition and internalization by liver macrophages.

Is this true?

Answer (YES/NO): YES